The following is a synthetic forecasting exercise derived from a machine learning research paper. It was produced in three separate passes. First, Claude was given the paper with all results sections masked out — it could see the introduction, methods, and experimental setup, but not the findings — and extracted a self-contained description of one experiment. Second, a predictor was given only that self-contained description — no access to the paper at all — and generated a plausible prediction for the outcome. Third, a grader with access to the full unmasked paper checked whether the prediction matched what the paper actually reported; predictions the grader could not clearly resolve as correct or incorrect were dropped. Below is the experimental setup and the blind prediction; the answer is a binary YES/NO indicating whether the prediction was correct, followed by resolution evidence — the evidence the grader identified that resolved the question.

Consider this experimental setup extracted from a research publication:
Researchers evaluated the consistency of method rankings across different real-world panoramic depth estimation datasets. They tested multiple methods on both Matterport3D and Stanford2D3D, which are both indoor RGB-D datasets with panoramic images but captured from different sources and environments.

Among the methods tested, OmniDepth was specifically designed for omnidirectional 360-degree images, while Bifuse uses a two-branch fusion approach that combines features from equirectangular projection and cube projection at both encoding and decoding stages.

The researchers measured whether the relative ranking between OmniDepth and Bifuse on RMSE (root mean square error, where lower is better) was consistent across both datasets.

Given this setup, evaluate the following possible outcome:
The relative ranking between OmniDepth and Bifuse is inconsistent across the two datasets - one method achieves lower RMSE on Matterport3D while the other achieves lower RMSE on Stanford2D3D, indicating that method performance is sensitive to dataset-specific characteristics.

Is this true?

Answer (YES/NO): NO